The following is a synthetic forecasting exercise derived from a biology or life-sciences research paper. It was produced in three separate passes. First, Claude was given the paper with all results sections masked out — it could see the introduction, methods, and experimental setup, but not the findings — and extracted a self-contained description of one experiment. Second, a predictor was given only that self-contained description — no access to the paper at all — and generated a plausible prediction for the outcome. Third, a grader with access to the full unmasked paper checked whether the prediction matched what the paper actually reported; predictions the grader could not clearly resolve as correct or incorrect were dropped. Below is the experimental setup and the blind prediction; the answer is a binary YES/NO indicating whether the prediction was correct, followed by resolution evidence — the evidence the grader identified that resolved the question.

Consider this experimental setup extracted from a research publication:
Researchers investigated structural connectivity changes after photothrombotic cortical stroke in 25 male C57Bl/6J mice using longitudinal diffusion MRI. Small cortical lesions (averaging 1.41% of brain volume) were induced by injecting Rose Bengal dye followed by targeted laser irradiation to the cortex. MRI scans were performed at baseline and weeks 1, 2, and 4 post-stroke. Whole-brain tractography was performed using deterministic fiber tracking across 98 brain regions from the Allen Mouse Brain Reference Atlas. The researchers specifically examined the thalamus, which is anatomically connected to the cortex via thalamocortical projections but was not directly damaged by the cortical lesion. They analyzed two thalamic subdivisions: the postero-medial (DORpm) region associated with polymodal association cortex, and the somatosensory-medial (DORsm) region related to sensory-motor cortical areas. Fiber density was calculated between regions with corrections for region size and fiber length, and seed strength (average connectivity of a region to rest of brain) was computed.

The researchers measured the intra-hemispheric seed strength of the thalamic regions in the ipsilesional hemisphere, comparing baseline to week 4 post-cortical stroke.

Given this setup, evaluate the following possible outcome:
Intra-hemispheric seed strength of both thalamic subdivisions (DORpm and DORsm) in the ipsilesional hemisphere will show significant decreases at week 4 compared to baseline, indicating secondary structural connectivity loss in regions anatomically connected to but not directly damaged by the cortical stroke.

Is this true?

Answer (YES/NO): NO